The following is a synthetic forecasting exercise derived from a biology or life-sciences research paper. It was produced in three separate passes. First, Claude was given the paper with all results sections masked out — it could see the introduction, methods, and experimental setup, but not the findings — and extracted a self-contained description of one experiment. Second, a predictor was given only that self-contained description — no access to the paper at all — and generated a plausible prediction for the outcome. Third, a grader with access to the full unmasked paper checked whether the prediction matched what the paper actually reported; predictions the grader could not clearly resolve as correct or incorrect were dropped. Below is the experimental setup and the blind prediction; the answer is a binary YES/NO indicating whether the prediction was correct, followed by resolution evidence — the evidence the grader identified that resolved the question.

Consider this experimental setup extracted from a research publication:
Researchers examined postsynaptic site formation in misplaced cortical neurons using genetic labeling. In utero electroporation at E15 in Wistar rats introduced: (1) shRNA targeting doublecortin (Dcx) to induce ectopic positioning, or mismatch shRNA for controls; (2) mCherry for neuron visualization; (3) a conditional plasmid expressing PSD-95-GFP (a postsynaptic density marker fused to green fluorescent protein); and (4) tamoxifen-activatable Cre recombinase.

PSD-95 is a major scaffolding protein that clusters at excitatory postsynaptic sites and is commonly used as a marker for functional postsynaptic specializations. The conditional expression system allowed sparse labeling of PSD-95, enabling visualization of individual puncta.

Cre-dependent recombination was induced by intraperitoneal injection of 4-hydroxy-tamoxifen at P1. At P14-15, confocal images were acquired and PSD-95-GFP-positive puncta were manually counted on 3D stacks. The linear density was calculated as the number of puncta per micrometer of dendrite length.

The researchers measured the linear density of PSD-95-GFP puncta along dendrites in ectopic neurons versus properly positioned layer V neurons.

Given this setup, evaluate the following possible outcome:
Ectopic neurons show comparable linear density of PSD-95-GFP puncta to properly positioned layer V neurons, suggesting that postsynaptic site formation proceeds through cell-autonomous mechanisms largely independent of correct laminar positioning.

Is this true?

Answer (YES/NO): NO